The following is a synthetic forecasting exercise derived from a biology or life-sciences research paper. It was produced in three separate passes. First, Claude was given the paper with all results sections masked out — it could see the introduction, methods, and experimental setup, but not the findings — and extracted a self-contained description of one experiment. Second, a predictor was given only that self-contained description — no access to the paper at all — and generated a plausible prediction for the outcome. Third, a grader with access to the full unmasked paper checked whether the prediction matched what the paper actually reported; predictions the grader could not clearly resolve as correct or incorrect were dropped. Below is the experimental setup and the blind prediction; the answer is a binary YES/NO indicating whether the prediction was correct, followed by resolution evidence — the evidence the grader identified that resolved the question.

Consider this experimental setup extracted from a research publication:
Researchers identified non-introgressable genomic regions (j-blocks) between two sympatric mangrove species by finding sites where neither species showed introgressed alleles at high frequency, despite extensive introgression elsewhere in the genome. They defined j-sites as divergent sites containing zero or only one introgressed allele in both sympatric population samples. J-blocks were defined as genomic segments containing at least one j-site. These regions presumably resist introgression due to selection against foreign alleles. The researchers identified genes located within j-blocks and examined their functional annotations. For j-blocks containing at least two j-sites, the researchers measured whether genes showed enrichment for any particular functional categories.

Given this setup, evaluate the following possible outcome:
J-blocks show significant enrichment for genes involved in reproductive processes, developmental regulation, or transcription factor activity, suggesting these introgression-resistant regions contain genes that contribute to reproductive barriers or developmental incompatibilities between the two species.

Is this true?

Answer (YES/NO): YES